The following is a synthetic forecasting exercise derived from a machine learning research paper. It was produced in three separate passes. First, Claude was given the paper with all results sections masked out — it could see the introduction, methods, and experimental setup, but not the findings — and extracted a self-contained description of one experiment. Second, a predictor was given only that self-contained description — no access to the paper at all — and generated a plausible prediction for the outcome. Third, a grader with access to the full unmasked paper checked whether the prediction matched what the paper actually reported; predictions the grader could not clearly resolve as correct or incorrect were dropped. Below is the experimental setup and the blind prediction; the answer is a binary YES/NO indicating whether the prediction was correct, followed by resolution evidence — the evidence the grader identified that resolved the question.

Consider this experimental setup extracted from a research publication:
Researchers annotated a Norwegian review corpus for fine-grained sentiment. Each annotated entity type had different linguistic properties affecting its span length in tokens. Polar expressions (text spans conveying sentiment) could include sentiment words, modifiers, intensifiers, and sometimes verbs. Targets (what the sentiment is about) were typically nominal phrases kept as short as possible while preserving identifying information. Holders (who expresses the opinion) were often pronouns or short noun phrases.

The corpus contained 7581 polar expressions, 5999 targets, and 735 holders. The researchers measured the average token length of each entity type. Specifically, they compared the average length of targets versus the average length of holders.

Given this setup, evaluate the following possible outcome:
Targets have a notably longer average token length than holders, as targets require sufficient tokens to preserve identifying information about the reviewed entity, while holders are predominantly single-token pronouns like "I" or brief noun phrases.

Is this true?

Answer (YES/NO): YES